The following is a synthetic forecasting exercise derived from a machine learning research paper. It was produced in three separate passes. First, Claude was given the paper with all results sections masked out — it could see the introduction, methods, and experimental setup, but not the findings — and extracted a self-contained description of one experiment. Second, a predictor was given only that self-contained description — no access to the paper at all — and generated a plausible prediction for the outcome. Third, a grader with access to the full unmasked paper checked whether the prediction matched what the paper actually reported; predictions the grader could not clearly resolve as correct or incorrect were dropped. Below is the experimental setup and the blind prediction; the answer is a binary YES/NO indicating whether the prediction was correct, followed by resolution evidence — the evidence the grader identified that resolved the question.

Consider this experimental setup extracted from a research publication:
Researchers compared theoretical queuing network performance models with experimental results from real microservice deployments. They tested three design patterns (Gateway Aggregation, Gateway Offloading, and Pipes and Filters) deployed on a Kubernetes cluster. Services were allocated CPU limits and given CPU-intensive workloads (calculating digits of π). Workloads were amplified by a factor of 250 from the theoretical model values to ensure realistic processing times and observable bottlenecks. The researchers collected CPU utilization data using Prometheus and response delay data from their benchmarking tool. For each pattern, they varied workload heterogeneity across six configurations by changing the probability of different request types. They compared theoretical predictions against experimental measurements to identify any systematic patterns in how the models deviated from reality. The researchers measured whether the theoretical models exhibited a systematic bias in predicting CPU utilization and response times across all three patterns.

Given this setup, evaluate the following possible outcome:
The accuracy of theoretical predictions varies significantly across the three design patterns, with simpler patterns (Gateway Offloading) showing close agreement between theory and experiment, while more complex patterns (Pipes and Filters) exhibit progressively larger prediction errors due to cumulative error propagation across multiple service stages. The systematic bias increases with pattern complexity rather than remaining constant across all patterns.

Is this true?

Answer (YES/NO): NO